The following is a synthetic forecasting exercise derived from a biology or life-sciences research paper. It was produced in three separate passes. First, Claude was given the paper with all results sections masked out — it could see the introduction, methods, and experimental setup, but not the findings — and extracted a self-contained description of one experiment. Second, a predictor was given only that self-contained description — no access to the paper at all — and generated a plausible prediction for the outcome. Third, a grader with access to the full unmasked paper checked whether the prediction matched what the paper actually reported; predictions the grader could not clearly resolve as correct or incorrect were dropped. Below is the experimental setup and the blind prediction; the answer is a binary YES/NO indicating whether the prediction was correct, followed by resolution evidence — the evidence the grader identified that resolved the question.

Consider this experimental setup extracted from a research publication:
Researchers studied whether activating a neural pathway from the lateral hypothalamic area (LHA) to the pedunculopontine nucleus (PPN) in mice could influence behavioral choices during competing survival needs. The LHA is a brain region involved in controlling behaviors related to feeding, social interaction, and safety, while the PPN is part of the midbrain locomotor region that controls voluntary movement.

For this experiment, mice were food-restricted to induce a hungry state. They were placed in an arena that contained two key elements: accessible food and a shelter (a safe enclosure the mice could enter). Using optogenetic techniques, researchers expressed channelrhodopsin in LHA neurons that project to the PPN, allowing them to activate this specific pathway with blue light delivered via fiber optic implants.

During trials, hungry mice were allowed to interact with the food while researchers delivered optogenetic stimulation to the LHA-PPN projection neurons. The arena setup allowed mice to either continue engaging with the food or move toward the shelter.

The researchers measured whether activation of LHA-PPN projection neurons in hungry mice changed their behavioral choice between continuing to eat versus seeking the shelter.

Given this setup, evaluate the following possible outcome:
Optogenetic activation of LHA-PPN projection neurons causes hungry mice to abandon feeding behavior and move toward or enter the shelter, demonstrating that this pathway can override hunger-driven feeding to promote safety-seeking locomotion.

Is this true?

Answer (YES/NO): YES